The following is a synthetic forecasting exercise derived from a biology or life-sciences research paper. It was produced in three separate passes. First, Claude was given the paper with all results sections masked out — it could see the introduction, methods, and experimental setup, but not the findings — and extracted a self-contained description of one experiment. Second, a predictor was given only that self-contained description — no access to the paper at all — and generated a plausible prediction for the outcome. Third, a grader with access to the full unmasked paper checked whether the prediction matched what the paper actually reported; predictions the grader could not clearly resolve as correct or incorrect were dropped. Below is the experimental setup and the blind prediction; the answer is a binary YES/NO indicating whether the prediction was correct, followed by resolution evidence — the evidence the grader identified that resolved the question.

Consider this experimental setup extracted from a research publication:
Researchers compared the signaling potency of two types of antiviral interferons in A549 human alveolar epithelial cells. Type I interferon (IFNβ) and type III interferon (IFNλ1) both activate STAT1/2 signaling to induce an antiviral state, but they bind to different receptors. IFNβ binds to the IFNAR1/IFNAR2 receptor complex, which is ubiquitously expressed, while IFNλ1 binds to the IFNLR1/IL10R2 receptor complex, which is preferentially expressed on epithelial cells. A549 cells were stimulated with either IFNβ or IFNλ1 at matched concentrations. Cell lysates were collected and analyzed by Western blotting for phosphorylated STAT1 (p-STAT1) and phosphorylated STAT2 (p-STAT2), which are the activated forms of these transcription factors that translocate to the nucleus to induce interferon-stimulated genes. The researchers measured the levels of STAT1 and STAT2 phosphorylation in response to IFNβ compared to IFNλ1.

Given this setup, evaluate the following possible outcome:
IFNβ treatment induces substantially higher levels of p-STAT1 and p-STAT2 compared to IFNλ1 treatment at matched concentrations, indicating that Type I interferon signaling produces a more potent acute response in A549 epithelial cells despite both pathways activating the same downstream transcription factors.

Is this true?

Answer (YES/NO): YES